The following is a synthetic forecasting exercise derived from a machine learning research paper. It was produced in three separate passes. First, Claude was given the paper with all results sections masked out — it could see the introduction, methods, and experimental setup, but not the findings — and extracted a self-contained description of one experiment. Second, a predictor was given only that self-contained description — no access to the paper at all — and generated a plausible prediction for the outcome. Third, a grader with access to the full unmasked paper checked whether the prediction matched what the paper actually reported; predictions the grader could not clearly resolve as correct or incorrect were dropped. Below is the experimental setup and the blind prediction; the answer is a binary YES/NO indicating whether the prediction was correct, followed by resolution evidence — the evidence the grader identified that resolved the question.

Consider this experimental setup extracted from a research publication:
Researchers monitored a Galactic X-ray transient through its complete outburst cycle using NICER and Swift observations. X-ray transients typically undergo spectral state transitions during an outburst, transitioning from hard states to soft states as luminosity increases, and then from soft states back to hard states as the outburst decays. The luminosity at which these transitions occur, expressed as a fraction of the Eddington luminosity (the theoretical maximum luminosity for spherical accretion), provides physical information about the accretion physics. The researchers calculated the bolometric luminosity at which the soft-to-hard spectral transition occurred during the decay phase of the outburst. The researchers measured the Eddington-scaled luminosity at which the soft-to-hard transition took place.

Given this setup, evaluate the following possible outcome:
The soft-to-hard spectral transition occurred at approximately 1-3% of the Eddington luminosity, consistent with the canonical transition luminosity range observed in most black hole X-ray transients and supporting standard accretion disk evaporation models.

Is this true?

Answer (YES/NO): YES